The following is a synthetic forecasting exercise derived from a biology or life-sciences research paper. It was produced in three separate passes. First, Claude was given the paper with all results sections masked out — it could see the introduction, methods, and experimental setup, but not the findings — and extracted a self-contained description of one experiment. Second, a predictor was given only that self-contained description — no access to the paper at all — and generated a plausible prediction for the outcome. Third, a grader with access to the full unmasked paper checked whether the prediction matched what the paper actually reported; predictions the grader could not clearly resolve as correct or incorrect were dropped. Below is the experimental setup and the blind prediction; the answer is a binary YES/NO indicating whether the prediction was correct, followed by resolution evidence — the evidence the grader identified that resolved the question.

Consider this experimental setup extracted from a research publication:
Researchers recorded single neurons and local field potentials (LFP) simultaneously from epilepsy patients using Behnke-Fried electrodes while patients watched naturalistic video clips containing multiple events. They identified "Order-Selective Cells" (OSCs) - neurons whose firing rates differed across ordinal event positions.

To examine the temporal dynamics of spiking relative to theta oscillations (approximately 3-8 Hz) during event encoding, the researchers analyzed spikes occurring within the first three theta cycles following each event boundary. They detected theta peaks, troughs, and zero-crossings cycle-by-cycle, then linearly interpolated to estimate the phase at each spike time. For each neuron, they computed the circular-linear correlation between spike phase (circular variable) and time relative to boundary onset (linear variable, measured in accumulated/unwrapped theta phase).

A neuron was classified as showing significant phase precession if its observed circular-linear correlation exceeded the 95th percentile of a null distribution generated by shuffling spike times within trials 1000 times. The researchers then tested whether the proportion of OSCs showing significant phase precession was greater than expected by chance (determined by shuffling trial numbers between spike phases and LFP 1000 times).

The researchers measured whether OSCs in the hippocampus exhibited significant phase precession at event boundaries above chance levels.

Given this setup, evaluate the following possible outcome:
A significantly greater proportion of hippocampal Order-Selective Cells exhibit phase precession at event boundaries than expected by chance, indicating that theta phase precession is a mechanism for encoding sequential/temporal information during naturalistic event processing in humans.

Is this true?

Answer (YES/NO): YES